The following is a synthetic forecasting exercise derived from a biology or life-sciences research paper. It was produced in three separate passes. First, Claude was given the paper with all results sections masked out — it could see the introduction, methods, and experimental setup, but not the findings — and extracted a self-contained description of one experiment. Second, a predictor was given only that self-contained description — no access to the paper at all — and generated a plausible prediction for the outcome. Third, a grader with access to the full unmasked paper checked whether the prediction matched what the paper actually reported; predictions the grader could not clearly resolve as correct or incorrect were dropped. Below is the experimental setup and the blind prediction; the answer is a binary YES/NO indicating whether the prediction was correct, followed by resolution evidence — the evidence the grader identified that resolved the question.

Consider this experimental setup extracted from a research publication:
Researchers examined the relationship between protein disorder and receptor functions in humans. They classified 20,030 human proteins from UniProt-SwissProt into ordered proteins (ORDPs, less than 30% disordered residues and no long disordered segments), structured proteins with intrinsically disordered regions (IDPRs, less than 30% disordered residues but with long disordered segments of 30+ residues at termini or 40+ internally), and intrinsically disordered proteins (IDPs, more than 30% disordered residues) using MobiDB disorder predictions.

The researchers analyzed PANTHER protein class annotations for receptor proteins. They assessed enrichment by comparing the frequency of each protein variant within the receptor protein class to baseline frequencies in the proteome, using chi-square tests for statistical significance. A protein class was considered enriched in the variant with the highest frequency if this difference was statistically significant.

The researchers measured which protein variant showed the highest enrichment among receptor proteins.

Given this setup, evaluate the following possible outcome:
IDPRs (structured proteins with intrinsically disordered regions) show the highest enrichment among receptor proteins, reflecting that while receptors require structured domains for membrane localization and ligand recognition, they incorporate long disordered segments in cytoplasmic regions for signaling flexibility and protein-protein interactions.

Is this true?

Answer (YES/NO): NO